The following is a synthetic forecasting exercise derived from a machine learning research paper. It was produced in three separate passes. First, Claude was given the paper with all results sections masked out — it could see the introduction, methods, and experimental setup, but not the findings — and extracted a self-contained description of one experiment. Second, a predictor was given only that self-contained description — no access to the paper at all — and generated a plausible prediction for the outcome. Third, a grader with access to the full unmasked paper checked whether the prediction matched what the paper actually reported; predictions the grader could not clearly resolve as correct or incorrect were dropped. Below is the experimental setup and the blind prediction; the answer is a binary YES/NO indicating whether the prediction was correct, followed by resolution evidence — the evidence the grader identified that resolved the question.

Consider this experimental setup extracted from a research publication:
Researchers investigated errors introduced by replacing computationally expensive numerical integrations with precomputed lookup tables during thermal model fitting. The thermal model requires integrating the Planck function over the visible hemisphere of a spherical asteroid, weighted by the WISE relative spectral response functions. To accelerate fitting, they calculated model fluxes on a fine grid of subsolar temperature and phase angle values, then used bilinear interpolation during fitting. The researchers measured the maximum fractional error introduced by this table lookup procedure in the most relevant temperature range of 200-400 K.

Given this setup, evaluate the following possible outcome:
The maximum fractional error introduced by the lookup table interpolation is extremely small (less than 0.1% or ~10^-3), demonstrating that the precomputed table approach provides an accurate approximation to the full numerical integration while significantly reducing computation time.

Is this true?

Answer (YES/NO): NO